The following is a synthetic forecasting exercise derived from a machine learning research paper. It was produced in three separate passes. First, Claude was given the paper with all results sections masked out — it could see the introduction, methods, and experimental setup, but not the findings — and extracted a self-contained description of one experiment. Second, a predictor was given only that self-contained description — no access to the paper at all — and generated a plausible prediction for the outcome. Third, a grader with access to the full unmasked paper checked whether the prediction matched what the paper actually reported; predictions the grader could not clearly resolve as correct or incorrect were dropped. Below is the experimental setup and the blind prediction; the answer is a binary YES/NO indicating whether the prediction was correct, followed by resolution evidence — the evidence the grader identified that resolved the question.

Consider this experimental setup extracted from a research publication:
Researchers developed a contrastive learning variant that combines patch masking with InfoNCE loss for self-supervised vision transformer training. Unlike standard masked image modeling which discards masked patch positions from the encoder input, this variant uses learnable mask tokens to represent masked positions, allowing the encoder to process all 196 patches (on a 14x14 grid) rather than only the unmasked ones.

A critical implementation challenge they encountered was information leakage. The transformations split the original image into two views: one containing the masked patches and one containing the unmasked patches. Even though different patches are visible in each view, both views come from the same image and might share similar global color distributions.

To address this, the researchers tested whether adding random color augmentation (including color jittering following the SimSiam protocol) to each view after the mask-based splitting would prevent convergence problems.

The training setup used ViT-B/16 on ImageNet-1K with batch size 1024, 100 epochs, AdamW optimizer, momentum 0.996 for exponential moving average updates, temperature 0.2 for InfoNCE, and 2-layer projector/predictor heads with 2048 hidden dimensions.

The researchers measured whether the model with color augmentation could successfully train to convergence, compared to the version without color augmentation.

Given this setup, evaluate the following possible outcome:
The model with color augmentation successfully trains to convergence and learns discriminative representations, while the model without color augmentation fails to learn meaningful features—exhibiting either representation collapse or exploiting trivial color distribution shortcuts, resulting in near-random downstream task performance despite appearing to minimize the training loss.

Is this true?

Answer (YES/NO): YES